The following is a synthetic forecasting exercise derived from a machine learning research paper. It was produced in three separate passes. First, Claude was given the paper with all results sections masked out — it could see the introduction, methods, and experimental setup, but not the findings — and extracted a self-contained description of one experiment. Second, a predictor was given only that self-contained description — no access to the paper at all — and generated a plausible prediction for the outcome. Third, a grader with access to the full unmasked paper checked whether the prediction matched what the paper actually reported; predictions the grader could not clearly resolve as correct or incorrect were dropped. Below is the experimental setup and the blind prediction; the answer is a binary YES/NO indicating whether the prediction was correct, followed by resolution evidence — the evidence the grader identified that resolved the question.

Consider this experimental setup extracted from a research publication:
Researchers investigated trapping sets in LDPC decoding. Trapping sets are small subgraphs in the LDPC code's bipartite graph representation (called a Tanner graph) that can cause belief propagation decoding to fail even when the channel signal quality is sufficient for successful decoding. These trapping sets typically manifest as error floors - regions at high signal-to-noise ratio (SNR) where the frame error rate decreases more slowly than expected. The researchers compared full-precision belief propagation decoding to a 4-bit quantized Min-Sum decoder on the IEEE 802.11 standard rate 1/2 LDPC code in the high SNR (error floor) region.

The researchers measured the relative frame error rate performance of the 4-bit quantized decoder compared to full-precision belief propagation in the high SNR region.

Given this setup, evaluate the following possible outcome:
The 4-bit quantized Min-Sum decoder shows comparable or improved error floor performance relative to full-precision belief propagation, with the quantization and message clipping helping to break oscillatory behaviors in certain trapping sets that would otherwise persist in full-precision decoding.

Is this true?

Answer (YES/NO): YES